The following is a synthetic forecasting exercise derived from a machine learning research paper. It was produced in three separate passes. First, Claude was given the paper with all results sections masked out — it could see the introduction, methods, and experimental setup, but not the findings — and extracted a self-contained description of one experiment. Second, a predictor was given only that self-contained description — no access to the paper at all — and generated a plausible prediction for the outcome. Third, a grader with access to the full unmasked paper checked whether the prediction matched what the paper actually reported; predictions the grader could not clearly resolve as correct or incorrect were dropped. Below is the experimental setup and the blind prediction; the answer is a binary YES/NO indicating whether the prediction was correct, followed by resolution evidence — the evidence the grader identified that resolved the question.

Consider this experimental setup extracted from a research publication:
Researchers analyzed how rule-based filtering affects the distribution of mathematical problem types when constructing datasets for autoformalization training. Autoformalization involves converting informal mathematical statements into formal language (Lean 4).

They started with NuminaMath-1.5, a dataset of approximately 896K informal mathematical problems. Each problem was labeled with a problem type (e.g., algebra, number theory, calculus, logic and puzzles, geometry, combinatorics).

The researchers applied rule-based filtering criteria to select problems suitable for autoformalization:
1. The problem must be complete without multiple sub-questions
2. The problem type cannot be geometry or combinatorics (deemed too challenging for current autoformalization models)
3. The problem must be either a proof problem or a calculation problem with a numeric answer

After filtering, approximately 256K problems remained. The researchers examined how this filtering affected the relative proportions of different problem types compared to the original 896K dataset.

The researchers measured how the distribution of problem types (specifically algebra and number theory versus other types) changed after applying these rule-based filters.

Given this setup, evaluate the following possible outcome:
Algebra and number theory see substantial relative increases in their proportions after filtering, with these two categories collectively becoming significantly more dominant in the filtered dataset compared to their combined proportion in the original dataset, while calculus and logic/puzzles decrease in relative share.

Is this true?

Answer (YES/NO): NO